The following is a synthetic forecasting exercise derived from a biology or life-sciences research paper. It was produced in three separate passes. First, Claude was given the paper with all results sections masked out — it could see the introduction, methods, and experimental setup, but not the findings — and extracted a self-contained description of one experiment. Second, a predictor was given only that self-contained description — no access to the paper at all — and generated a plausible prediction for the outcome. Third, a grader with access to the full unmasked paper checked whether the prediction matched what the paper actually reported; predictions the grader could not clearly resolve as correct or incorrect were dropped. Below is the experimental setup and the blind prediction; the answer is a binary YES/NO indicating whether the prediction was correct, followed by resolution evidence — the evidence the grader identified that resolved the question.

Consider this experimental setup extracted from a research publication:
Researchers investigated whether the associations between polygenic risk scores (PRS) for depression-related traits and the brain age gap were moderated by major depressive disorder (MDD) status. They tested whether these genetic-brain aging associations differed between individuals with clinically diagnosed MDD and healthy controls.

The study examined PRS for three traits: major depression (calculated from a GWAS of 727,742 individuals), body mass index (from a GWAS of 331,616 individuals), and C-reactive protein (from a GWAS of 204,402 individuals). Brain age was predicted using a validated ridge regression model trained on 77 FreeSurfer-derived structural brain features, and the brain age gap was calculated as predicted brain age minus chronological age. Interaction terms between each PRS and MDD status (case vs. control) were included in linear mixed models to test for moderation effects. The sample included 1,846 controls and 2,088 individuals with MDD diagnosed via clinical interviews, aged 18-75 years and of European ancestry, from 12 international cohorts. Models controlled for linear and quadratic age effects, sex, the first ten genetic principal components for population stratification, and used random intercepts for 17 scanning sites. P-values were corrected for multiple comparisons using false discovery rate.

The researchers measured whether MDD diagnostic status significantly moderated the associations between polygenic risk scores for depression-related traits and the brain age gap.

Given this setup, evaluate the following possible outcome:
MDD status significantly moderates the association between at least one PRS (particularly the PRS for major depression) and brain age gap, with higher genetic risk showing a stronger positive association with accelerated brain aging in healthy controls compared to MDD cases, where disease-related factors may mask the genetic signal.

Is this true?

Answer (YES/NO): NO